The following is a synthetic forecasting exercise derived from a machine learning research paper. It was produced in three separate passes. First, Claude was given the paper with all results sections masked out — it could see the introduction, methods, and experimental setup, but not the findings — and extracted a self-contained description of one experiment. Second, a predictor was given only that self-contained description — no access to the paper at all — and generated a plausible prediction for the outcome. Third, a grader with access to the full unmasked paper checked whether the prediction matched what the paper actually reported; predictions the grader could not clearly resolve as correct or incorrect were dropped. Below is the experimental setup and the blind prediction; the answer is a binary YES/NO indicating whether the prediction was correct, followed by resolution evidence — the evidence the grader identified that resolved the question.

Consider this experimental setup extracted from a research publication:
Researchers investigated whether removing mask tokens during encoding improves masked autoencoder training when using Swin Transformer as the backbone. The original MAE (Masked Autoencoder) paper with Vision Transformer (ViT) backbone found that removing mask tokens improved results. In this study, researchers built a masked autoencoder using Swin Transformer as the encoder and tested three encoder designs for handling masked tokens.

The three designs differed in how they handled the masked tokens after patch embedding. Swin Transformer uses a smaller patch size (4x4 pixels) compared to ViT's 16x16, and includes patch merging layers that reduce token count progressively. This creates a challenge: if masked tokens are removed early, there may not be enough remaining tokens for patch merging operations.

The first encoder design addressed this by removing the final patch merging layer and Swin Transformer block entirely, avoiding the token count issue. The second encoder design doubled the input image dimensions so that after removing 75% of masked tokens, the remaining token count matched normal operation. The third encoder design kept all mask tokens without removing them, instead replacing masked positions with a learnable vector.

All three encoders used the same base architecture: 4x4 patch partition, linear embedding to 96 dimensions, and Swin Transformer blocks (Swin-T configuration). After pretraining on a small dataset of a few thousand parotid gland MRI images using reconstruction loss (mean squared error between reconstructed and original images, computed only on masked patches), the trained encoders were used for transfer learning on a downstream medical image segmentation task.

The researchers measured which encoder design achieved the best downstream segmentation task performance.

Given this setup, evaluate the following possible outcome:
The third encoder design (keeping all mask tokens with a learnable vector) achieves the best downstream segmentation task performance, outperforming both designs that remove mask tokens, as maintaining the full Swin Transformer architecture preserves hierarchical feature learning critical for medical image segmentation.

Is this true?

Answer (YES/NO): YES